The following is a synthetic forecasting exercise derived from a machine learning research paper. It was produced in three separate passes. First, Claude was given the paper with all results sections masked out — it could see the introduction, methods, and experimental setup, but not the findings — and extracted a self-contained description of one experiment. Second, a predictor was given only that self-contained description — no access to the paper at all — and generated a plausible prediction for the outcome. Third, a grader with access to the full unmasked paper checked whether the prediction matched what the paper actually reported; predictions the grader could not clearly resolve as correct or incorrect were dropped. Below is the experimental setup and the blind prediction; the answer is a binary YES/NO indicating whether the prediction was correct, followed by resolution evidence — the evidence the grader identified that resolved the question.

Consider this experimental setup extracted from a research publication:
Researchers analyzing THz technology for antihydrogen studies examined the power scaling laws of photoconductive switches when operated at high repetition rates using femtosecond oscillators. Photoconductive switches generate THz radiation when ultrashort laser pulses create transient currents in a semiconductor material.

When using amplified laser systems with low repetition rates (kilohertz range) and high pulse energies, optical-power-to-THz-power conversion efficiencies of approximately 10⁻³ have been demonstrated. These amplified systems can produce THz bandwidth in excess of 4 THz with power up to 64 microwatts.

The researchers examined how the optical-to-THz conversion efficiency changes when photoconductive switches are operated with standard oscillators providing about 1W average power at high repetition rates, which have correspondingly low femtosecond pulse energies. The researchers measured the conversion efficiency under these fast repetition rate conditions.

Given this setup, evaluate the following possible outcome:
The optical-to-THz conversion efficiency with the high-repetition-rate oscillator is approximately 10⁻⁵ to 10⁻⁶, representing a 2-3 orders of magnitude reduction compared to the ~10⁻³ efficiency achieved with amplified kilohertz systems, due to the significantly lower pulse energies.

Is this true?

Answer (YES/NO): YES